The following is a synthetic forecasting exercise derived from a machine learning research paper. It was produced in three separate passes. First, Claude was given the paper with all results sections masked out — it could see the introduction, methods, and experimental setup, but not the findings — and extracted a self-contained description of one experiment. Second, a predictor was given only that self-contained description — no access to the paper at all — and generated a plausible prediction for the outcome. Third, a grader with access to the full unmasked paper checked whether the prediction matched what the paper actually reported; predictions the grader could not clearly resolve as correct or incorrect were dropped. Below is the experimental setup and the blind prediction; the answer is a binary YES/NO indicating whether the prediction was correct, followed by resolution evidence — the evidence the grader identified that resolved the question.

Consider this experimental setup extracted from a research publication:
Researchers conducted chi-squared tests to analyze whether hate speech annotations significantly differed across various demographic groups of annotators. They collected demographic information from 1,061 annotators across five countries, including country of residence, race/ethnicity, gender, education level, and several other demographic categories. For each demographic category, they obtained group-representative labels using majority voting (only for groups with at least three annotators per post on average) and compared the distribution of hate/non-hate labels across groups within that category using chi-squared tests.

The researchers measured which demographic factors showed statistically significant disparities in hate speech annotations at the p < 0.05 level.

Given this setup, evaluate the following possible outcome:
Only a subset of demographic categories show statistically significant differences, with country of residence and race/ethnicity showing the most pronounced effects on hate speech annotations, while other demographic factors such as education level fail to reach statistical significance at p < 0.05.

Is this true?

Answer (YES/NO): NO